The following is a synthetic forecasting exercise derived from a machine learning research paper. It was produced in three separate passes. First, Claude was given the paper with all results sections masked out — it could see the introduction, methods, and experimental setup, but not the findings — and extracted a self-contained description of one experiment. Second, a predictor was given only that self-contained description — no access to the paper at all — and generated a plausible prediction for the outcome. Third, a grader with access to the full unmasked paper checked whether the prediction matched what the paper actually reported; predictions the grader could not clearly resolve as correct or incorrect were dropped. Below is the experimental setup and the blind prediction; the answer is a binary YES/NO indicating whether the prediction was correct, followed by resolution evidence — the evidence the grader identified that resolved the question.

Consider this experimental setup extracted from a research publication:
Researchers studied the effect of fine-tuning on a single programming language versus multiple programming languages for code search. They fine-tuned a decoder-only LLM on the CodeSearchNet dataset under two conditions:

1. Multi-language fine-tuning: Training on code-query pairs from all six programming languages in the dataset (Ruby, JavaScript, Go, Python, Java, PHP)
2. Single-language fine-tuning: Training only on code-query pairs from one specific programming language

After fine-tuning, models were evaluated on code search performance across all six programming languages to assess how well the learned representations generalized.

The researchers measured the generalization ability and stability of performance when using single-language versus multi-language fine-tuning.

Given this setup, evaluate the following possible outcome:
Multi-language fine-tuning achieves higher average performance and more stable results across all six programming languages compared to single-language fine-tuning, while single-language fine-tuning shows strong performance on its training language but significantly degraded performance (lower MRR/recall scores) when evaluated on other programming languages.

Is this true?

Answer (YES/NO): NO